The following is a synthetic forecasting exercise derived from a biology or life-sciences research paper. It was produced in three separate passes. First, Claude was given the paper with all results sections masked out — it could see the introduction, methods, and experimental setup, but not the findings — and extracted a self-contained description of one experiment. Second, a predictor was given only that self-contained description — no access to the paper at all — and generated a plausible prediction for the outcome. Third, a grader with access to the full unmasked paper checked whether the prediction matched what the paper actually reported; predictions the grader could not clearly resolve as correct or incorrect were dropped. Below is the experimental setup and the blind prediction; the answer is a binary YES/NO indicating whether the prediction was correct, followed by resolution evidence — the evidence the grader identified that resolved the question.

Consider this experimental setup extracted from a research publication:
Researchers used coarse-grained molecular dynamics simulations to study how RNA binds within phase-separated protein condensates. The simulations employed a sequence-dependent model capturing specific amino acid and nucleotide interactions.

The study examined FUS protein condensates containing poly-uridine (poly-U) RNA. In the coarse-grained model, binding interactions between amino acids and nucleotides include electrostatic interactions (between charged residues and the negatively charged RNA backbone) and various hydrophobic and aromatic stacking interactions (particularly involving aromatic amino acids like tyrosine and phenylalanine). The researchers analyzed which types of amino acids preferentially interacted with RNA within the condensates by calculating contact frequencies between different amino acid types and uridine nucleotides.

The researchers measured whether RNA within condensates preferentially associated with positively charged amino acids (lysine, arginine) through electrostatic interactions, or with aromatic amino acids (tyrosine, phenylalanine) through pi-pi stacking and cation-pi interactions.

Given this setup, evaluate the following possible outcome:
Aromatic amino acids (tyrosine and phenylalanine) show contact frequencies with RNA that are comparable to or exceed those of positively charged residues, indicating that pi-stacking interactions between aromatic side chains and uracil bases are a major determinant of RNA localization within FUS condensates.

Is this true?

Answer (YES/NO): NO